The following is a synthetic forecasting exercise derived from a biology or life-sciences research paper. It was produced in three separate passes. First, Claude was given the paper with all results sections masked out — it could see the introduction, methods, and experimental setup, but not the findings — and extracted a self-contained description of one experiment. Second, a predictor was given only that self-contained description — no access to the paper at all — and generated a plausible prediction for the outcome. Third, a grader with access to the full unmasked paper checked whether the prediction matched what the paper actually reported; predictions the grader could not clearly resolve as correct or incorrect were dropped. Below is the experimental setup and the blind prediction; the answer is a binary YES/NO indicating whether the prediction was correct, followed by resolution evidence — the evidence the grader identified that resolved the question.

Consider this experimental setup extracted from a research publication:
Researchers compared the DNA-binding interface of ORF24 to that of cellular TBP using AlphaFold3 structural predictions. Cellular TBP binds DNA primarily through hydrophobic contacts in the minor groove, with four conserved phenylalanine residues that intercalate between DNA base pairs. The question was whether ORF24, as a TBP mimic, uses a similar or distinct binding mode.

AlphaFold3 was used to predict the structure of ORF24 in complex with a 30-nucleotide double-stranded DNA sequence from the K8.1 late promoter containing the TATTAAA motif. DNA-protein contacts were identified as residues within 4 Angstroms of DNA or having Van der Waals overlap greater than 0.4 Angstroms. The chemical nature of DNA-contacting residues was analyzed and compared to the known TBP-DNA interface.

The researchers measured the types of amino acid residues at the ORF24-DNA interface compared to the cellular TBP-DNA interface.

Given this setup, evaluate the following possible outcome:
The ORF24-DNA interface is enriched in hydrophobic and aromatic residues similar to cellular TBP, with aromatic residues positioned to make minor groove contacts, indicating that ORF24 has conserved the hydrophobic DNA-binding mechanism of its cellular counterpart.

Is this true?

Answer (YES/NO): NO